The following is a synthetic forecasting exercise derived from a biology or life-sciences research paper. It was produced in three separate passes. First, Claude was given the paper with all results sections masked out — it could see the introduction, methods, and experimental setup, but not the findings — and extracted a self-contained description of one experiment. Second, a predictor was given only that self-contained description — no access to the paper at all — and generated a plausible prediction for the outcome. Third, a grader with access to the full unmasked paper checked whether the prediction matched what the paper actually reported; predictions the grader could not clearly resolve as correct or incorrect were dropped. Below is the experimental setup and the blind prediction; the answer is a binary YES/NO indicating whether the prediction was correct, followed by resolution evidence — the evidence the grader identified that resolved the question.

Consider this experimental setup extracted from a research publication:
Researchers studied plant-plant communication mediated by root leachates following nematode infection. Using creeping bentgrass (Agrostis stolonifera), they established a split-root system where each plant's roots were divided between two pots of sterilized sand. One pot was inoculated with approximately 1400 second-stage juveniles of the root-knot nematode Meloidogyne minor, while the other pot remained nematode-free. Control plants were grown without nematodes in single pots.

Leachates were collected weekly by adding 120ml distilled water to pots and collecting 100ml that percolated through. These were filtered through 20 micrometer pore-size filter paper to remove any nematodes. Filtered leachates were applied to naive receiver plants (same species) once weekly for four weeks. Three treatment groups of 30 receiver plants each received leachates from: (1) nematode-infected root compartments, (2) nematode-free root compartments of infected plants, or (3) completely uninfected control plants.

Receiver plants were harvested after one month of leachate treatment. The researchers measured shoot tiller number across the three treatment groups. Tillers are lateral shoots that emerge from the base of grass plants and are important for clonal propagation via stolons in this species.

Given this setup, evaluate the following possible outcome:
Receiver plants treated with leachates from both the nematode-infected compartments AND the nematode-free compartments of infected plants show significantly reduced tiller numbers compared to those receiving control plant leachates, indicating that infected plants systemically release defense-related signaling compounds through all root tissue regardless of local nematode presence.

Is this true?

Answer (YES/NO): NO